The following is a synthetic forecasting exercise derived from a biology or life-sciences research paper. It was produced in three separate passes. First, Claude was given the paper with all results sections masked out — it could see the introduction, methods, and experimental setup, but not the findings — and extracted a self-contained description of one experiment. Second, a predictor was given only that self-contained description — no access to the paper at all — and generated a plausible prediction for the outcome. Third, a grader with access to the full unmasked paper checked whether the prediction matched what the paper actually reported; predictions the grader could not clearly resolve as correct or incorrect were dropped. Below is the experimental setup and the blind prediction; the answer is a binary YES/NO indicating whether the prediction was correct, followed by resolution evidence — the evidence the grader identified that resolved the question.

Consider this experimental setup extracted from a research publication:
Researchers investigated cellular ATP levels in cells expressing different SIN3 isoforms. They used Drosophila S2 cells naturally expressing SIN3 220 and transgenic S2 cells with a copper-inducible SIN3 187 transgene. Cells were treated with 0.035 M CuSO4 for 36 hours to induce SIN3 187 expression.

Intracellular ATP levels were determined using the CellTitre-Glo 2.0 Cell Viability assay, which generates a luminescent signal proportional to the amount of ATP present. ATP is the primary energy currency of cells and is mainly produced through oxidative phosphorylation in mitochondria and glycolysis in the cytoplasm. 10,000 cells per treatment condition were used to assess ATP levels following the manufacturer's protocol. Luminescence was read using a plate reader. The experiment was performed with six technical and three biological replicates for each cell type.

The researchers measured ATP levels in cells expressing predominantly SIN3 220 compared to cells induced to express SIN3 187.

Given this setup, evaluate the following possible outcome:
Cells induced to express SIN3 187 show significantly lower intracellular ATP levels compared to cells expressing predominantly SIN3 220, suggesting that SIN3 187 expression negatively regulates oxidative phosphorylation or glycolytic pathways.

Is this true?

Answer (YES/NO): YES